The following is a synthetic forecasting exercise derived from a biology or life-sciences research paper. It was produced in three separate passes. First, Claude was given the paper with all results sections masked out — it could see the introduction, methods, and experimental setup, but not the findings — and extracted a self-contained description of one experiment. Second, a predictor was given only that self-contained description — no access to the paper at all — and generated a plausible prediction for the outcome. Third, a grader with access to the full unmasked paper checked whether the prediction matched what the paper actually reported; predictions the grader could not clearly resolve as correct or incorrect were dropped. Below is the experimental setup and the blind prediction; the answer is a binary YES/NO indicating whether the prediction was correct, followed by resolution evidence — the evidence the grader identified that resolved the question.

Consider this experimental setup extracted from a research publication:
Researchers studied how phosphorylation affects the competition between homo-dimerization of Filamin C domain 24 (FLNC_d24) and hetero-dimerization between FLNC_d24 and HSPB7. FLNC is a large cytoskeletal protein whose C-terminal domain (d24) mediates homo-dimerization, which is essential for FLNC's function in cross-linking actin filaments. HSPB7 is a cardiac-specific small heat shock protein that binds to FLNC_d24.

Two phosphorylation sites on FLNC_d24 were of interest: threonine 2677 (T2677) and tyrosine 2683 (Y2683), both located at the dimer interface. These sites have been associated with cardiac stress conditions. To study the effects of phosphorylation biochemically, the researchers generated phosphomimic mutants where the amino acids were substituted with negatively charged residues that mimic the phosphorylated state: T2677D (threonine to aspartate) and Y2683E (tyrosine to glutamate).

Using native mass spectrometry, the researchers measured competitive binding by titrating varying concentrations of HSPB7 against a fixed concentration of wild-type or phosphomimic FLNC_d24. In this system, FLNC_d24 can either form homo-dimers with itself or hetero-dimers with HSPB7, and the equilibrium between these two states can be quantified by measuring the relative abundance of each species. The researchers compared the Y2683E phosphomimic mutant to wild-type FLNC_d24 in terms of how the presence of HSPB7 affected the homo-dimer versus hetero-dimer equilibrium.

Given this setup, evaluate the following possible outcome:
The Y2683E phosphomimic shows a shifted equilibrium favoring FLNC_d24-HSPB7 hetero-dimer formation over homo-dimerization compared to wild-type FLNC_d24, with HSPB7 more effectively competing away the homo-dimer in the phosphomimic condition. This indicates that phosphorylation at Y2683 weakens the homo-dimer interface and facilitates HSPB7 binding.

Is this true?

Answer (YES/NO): YES